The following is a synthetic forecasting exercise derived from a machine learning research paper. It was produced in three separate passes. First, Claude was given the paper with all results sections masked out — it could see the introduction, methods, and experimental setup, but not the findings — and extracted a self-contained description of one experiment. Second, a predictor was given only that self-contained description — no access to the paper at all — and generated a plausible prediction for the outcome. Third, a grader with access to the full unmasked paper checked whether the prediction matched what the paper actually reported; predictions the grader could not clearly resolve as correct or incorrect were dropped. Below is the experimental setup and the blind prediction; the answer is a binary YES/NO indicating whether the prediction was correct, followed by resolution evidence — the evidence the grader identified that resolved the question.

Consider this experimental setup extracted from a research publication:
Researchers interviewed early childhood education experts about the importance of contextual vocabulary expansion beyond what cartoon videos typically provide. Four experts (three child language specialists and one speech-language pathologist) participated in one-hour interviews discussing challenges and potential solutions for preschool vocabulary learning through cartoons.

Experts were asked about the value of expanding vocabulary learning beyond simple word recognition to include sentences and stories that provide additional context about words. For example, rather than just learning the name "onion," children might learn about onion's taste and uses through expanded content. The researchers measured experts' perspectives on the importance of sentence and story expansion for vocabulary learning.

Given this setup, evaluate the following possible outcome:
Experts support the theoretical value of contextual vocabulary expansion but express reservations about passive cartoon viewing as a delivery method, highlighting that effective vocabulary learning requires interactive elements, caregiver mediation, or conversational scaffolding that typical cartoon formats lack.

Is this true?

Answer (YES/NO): NO